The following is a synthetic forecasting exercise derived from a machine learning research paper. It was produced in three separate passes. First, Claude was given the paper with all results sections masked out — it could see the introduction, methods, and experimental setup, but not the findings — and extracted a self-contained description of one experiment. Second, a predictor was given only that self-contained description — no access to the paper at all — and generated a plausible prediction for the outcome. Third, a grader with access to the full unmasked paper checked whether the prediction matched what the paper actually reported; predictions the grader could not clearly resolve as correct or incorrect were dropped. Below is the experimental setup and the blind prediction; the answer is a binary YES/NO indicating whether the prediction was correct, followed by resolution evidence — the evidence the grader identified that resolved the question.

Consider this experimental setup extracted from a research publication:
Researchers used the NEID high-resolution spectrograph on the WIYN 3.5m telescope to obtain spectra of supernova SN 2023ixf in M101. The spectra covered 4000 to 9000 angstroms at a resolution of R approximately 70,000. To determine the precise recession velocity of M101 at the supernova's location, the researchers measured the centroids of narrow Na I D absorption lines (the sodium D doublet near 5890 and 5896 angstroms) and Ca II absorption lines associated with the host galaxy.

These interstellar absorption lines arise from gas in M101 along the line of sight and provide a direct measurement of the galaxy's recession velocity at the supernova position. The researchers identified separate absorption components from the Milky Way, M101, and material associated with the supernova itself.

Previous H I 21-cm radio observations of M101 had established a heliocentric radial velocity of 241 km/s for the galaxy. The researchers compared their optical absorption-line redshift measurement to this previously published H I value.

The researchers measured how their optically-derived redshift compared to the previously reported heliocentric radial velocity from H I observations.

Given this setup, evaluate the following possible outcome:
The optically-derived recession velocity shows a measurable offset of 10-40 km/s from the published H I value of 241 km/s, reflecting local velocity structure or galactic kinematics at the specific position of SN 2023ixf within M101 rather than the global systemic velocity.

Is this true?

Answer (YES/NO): YES